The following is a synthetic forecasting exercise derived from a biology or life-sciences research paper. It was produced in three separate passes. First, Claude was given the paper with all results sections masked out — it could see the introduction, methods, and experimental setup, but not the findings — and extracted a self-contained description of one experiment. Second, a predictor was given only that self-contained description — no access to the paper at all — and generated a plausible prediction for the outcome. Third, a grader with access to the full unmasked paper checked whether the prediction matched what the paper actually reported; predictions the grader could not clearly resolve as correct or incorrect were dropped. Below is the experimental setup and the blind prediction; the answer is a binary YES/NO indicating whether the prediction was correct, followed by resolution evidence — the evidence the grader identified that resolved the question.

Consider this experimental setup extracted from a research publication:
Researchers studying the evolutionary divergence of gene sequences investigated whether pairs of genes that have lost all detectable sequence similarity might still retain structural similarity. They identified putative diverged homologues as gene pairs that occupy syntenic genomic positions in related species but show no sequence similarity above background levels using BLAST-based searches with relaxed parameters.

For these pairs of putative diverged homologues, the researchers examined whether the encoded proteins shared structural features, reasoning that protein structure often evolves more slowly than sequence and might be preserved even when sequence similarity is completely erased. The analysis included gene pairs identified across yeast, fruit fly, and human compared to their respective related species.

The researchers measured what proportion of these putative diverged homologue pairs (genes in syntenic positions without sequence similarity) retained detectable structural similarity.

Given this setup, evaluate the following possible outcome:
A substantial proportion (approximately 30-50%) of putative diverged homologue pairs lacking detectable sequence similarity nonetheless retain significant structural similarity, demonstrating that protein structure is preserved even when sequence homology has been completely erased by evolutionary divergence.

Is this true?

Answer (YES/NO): NO